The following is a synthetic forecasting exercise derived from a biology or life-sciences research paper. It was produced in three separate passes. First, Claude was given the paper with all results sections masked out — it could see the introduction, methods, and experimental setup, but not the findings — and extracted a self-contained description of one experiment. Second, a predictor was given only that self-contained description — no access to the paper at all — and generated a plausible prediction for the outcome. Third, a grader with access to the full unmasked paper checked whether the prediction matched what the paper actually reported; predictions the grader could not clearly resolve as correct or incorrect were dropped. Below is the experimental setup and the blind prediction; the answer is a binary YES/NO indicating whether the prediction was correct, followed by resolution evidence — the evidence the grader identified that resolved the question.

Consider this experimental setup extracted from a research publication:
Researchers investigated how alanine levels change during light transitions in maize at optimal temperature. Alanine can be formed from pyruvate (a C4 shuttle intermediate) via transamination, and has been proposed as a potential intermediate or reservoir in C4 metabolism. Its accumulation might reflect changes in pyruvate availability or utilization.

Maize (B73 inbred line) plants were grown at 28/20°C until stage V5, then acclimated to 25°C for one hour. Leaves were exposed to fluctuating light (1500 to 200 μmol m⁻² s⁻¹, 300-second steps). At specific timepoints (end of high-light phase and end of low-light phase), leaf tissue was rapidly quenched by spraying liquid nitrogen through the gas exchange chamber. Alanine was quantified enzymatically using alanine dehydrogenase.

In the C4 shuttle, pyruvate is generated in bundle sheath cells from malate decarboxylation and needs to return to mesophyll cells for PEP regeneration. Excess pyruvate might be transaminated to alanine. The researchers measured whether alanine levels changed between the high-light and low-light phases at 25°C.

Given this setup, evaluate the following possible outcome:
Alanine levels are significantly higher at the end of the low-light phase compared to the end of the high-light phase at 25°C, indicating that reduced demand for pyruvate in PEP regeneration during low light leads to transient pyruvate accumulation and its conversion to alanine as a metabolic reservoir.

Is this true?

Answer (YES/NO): NO